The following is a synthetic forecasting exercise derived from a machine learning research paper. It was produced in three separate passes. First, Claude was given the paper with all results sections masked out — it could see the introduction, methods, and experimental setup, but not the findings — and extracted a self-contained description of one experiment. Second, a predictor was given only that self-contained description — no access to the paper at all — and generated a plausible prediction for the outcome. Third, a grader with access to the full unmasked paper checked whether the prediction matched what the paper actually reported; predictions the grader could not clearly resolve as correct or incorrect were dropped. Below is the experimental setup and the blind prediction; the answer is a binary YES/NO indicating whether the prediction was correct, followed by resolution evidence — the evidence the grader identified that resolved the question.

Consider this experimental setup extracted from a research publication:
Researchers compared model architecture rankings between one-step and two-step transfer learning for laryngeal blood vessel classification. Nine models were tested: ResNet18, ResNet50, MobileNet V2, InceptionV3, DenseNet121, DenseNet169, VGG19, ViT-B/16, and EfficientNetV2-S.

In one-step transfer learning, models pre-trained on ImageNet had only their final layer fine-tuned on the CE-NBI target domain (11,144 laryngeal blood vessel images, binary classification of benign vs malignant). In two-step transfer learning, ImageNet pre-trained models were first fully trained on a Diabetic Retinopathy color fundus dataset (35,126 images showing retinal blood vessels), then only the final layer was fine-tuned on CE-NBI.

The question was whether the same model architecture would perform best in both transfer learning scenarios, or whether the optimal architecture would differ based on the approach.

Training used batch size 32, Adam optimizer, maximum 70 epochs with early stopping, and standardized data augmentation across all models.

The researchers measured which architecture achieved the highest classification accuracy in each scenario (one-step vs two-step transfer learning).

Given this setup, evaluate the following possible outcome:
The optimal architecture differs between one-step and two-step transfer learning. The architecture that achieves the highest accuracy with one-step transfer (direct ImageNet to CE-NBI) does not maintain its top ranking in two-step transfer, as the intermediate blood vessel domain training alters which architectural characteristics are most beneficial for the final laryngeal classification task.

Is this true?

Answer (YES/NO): YES